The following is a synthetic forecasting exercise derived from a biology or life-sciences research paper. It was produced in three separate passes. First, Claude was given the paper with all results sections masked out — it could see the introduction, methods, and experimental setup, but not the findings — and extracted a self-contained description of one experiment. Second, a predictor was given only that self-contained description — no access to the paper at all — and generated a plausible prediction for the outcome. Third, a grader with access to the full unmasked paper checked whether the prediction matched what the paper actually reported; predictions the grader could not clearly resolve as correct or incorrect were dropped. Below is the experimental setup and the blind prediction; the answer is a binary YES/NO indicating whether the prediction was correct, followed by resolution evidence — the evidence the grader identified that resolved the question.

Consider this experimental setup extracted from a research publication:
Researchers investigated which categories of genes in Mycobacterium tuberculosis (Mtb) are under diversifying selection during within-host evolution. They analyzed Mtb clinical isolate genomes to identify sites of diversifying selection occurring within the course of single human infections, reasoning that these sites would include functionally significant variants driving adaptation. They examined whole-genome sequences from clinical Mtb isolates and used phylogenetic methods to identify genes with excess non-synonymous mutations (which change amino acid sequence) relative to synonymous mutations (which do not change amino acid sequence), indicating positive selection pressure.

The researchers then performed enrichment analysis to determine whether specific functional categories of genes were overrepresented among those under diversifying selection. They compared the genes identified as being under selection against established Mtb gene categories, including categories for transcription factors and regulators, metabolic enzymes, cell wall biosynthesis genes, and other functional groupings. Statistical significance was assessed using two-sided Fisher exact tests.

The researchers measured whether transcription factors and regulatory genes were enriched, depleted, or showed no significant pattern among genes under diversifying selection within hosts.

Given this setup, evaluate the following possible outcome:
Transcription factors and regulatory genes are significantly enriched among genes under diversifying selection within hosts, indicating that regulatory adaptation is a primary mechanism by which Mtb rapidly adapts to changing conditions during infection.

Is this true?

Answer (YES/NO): YES